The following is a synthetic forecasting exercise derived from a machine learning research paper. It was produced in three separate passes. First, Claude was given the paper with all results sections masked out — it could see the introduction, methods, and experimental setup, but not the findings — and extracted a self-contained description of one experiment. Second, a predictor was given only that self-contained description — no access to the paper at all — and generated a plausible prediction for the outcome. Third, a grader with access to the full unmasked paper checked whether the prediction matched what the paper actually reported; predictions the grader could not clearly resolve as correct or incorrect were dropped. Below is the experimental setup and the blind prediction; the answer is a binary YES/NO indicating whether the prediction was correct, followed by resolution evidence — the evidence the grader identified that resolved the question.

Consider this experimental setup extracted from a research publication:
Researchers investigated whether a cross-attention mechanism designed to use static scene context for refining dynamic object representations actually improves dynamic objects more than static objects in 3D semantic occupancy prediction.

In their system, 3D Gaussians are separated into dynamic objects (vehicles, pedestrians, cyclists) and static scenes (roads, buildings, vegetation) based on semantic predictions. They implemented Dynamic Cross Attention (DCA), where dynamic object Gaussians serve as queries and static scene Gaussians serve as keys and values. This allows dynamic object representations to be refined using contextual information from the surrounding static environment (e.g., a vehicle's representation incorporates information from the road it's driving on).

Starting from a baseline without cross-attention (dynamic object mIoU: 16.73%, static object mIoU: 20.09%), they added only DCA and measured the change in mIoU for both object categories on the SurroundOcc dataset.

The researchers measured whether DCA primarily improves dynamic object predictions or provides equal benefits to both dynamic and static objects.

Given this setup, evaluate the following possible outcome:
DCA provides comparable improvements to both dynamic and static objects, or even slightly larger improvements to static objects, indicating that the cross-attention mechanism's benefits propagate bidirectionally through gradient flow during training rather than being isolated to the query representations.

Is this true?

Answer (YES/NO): NO